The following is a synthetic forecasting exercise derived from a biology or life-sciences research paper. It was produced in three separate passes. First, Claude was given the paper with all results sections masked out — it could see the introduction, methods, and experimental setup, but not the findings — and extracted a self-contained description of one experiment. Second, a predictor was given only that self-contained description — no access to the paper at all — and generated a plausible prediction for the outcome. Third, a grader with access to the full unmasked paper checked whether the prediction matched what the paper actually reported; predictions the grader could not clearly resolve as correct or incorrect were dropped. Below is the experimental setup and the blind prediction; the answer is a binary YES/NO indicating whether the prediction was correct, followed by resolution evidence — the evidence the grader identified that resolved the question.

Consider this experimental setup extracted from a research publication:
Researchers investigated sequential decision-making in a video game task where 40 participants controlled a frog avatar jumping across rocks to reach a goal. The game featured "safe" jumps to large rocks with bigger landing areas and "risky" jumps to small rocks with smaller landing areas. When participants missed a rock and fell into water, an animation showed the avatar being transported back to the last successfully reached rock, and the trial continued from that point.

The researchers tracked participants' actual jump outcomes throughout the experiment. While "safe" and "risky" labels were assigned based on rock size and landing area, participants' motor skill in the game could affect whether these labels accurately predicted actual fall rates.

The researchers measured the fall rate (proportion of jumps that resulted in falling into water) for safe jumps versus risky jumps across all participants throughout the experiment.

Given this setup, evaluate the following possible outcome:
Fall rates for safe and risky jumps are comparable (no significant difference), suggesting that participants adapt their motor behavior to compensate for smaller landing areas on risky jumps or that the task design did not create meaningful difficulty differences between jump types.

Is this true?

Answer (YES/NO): NO